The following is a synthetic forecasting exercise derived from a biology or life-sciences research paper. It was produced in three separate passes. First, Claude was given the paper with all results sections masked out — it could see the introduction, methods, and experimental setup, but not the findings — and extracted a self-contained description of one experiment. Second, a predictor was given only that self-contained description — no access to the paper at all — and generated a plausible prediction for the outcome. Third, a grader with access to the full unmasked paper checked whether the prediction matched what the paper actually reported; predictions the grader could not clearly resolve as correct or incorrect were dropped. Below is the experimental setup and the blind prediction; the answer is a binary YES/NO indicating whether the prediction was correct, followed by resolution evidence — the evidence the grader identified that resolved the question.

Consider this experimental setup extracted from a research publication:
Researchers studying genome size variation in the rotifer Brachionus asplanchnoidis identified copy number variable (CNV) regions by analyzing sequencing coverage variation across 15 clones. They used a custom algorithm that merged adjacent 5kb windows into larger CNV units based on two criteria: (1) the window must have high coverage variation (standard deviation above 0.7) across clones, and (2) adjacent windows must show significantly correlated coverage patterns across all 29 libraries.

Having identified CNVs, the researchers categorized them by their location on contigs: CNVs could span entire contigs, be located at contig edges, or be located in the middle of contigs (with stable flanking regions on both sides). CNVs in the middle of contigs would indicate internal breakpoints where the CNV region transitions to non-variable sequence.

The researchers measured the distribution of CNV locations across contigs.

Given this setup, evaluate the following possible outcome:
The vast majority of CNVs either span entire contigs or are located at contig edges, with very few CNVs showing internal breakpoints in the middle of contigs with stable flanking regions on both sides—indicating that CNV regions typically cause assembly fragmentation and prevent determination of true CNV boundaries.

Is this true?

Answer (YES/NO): YES